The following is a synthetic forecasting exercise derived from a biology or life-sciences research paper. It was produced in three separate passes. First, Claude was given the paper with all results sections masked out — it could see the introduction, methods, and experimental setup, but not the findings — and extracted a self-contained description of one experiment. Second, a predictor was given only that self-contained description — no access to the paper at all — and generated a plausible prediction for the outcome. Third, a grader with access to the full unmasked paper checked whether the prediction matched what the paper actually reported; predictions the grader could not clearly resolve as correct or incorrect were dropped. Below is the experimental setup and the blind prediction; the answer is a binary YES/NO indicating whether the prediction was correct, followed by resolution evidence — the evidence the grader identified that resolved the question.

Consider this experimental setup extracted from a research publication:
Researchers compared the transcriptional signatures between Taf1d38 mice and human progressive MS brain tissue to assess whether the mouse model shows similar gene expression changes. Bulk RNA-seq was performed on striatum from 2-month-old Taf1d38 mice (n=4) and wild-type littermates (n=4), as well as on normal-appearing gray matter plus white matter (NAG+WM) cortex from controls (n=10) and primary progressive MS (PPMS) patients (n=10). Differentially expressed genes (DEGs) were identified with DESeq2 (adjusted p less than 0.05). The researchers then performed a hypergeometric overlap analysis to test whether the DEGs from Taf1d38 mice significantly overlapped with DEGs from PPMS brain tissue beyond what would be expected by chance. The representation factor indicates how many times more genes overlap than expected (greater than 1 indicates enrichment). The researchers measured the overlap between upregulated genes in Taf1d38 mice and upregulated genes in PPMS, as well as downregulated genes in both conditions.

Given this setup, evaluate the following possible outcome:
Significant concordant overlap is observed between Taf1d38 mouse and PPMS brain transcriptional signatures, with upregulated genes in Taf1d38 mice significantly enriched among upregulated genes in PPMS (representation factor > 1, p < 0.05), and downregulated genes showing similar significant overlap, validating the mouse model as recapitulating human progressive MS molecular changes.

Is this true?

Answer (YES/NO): YES